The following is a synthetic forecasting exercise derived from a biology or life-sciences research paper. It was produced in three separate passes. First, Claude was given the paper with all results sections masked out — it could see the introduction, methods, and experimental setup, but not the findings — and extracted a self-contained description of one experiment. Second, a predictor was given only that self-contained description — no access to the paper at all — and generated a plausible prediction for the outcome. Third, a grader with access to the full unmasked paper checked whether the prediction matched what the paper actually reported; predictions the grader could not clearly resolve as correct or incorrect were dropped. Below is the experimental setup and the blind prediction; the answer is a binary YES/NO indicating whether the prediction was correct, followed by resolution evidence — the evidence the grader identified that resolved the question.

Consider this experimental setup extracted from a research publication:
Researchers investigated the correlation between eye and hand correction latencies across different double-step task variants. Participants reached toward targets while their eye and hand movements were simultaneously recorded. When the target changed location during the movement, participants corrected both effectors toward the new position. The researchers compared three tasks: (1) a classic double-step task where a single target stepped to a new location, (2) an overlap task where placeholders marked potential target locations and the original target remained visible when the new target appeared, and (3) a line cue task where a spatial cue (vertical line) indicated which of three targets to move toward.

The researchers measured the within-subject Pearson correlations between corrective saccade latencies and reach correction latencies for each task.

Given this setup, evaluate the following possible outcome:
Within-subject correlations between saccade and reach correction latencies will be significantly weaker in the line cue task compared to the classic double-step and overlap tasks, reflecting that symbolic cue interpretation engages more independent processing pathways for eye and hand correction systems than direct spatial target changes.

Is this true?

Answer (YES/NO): NO